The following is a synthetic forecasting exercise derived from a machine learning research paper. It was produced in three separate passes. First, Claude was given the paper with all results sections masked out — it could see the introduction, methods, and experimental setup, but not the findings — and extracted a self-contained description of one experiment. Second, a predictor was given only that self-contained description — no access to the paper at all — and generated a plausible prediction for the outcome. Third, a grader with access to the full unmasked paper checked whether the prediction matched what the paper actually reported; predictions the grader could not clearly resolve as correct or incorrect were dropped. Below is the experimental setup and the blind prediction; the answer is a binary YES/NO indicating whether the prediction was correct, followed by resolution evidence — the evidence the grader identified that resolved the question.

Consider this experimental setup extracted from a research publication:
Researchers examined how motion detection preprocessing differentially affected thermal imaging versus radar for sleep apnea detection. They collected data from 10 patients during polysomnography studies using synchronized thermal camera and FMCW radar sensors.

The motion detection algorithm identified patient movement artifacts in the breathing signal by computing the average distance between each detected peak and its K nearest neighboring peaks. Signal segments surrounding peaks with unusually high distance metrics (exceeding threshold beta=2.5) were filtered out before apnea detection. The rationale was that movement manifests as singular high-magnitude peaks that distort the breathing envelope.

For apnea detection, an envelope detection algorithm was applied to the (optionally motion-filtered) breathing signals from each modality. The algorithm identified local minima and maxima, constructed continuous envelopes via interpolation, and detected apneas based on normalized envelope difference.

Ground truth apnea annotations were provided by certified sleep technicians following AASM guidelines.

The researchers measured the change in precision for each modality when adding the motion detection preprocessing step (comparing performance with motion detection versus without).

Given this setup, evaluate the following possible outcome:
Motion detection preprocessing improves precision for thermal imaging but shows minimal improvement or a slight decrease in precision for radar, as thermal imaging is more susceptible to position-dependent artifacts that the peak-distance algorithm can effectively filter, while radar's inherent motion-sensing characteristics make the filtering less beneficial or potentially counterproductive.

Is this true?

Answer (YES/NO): NO